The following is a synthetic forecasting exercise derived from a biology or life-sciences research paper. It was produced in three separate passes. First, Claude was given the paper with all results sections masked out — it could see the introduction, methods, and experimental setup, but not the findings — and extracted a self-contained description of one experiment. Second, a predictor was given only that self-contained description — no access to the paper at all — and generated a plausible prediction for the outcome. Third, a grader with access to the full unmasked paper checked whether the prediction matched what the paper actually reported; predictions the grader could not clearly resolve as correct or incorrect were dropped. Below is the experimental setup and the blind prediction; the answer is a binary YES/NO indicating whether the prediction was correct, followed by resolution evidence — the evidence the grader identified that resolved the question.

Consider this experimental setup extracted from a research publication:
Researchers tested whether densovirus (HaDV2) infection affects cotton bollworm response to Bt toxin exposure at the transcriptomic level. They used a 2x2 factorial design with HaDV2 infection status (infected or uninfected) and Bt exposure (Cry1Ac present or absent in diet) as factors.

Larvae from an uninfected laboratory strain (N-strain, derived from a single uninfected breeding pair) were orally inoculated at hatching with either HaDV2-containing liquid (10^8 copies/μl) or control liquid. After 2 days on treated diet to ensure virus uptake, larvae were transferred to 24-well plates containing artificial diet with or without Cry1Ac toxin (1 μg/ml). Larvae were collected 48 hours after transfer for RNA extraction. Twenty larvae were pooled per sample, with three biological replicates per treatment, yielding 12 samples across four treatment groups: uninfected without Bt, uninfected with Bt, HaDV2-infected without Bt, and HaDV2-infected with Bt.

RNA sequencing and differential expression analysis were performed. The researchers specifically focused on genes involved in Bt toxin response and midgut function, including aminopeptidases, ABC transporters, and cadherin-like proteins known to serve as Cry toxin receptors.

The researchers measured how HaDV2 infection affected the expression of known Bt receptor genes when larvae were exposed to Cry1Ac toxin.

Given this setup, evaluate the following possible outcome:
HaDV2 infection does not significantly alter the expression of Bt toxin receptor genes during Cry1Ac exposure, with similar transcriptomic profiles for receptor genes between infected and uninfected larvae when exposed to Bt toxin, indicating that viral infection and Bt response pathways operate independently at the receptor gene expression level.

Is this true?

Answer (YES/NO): NO